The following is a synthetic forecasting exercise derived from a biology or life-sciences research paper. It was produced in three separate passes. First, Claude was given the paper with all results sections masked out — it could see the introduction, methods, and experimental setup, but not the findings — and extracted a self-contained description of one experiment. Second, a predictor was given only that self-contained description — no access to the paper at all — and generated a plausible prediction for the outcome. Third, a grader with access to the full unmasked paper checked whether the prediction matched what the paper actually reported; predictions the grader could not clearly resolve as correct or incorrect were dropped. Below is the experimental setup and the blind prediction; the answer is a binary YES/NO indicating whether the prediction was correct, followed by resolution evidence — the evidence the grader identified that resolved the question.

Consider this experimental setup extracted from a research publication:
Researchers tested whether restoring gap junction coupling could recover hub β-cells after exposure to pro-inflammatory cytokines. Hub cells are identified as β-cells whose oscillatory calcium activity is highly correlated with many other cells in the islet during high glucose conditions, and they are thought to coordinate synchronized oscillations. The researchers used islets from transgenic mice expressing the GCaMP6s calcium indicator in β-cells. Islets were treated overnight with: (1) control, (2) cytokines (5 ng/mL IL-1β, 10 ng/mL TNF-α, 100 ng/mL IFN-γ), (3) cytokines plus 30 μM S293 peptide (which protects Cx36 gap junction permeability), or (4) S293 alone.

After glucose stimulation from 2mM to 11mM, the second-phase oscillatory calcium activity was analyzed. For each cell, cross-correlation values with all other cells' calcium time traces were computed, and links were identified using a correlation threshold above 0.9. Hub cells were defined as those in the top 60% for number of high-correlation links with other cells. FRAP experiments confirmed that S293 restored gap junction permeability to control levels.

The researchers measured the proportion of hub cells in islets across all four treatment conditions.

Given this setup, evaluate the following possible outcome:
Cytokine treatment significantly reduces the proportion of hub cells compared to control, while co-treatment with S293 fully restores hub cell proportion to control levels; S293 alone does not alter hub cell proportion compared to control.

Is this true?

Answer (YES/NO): NO